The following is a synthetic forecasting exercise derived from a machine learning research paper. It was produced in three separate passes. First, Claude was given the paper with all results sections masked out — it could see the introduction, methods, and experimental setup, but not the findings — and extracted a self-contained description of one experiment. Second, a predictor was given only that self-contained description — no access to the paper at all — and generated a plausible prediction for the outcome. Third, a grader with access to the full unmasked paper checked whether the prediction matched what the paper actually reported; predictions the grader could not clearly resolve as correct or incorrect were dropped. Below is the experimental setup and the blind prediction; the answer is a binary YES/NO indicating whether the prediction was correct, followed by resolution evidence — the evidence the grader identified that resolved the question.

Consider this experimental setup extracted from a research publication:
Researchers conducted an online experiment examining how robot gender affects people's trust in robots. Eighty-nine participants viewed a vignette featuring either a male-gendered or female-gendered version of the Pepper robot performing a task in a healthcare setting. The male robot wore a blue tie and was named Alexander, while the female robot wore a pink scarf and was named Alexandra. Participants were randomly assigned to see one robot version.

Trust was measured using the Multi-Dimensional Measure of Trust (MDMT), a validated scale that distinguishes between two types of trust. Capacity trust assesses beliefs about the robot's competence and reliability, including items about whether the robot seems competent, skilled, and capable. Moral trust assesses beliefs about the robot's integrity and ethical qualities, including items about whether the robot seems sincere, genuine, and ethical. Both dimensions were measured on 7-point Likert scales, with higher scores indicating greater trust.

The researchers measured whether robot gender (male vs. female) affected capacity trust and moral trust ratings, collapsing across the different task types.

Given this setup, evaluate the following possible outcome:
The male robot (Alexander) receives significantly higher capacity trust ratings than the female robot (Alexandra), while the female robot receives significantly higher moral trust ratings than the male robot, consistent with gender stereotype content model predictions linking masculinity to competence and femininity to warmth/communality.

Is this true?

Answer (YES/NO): NO